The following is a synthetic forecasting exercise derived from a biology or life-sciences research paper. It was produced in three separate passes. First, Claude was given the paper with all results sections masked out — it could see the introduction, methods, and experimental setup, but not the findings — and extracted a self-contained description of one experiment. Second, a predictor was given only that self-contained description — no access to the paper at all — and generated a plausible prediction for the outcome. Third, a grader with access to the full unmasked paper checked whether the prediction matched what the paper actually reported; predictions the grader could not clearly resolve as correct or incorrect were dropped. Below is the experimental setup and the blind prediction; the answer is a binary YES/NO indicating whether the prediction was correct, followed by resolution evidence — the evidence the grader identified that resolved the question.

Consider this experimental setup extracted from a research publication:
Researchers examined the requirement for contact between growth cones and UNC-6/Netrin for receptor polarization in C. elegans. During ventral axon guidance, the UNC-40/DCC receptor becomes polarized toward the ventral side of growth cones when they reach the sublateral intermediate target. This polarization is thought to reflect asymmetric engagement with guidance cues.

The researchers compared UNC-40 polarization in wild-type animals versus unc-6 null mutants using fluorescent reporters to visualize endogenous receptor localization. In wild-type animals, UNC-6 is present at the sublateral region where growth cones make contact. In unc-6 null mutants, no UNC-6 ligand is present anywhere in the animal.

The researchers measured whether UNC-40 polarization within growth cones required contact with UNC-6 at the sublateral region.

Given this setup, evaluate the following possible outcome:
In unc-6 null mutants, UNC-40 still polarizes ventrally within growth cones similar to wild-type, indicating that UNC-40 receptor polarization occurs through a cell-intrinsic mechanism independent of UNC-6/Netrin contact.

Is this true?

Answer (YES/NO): NO